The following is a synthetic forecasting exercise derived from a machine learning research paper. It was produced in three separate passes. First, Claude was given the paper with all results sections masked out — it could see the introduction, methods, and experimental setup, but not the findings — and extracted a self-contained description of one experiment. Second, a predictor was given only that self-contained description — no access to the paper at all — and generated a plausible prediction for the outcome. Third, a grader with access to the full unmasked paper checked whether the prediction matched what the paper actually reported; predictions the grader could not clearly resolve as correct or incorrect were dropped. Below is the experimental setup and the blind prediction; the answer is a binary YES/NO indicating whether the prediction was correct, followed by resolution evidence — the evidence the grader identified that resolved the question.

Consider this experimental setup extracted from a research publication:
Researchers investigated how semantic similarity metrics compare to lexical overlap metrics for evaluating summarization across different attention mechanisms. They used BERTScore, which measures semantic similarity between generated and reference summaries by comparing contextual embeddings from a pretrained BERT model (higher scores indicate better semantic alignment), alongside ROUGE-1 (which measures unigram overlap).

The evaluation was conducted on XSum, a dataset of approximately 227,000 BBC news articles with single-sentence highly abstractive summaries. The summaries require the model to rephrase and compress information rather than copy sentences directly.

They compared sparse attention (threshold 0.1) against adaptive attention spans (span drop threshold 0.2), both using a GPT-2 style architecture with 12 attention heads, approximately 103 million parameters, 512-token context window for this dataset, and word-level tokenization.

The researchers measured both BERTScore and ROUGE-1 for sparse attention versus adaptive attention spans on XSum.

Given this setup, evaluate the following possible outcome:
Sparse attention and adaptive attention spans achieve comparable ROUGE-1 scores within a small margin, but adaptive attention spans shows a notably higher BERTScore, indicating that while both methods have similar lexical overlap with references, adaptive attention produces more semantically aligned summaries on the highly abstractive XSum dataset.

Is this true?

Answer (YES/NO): NO